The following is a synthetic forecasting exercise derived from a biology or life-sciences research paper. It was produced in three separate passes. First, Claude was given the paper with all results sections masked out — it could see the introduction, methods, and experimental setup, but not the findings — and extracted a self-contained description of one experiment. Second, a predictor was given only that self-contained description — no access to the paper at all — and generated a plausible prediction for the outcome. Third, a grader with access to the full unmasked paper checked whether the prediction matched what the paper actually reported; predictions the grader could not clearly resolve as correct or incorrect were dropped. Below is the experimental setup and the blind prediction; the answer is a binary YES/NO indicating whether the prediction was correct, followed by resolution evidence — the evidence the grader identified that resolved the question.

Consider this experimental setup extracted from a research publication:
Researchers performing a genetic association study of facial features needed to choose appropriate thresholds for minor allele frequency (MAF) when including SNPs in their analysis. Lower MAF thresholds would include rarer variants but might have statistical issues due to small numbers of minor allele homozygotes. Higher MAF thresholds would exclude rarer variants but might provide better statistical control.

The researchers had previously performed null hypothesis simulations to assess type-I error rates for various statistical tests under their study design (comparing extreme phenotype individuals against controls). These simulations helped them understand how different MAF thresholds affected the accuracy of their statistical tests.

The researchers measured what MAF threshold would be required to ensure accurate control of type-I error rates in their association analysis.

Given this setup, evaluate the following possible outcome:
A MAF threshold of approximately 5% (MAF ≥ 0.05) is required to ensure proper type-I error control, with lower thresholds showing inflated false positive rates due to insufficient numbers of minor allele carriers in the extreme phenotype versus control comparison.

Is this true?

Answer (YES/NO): NO